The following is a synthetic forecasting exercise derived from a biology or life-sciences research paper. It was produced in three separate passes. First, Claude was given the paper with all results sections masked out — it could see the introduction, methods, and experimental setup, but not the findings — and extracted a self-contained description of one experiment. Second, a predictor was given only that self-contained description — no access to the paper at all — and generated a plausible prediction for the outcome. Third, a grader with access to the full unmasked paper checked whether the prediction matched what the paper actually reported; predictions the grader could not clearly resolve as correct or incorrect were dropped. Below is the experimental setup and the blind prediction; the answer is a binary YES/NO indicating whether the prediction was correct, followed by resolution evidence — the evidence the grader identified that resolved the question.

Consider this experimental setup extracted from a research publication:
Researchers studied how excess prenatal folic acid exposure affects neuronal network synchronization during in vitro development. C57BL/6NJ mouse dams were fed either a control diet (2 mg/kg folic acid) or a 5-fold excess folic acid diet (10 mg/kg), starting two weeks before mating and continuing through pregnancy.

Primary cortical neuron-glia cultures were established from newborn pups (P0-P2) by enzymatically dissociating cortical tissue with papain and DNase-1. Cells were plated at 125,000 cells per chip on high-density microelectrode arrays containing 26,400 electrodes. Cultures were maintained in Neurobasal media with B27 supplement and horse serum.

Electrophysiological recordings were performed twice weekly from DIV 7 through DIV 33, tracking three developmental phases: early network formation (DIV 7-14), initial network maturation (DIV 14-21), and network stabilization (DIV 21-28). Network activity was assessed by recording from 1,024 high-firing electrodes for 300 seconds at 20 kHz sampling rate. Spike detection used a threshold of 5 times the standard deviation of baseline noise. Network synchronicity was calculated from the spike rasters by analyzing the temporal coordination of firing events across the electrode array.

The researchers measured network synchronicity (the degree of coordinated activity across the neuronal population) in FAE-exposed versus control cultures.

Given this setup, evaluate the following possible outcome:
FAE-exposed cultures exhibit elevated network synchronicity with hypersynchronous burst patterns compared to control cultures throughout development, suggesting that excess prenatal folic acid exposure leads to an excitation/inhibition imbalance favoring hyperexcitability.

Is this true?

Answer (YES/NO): NO